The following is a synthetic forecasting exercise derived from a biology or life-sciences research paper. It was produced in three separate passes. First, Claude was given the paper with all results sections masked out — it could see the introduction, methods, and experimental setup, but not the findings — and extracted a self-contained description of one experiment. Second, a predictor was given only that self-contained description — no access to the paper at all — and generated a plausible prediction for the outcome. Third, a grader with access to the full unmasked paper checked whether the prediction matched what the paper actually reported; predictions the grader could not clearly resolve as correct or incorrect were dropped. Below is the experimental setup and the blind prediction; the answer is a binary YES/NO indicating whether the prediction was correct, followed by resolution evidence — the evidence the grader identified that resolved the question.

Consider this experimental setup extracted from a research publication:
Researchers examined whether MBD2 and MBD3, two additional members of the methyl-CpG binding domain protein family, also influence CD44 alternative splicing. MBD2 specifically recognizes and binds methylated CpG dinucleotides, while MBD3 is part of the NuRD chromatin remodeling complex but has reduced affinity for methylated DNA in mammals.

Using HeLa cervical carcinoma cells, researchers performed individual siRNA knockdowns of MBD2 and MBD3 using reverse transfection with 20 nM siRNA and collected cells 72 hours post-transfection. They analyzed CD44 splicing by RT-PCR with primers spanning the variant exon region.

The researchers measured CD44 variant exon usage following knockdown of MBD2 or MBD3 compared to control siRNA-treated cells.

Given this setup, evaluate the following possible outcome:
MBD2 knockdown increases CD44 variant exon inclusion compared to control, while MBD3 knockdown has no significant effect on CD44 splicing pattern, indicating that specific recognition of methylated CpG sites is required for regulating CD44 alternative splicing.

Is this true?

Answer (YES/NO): NO